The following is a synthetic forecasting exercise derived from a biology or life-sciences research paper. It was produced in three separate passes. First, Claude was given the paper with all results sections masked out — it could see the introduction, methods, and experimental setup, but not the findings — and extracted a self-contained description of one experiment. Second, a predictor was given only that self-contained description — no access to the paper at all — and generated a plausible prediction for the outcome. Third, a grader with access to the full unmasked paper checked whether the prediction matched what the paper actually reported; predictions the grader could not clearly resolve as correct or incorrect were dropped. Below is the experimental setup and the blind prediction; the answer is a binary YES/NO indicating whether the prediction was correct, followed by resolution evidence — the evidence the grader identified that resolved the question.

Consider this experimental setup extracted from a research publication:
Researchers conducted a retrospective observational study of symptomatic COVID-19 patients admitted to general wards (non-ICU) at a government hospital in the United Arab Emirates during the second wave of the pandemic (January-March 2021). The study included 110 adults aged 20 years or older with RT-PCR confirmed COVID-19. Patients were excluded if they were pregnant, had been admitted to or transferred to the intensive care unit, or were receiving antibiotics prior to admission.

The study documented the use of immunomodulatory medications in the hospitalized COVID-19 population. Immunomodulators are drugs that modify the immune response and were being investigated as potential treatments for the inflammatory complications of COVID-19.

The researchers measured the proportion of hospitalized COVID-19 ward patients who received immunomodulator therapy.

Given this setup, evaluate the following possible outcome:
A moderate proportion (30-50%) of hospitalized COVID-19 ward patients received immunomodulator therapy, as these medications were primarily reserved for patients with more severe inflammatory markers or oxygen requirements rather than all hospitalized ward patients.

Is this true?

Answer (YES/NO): NO